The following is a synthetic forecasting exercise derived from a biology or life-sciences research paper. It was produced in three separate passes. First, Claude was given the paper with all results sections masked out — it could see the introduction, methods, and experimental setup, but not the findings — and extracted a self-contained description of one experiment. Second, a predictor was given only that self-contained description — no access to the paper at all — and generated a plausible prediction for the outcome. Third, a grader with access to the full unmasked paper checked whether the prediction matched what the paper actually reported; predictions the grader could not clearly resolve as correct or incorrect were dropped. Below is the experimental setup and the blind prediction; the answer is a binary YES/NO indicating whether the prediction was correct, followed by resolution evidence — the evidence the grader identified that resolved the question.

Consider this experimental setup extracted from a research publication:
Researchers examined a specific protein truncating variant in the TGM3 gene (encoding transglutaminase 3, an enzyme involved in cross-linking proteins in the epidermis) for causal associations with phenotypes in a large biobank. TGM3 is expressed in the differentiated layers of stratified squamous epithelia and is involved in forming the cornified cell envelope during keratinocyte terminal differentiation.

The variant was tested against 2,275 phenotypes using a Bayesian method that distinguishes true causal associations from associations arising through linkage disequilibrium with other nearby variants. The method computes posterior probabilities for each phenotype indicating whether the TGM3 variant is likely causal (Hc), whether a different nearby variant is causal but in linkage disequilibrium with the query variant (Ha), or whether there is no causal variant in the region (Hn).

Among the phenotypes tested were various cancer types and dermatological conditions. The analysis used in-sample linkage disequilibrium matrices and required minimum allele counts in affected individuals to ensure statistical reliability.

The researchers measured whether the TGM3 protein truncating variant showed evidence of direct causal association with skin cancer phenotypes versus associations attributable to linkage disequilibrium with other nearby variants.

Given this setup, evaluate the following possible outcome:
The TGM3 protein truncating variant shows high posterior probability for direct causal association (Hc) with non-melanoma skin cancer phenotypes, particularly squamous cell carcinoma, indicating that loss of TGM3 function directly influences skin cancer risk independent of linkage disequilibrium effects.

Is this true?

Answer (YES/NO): NO